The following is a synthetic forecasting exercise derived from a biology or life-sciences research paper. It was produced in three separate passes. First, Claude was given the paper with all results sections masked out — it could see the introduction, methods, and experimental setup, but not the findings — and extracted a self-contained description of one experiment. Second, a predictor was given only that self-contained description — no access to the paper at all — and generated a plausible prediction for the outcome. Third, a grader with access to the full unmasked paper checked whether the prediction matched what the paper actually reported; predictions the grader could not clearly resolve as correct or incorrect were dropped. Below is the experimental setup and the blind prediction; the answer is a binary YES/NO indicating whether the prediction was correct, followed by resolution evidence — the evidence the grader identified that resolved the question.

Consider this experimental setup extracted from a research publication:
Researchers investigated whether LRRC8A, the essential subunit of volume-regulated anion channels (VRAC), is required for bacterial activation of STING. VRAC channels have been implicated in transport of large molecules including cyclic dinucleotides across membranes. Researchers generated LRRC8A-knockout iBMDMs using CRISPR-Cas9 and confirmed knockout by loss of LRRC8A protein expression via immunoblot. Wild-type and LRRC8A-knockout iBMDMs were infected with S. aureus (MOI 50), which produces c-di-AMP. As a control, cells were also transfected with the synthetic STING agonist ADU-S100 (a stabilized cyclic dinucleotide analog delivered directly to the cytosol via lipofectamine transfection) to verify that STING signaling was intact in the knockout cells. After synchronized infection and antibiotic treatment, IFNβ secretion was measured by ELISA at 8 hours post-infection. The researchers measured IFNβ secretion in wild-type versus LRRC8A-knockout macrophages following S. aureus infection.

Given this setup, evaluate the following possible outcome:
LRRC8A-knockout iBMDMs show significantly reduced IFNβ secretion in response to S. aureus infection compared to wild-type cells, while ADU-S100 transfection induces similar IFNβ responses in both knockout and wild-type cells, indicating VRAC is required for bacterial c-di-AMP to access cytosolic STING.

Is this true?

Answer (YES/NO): YES